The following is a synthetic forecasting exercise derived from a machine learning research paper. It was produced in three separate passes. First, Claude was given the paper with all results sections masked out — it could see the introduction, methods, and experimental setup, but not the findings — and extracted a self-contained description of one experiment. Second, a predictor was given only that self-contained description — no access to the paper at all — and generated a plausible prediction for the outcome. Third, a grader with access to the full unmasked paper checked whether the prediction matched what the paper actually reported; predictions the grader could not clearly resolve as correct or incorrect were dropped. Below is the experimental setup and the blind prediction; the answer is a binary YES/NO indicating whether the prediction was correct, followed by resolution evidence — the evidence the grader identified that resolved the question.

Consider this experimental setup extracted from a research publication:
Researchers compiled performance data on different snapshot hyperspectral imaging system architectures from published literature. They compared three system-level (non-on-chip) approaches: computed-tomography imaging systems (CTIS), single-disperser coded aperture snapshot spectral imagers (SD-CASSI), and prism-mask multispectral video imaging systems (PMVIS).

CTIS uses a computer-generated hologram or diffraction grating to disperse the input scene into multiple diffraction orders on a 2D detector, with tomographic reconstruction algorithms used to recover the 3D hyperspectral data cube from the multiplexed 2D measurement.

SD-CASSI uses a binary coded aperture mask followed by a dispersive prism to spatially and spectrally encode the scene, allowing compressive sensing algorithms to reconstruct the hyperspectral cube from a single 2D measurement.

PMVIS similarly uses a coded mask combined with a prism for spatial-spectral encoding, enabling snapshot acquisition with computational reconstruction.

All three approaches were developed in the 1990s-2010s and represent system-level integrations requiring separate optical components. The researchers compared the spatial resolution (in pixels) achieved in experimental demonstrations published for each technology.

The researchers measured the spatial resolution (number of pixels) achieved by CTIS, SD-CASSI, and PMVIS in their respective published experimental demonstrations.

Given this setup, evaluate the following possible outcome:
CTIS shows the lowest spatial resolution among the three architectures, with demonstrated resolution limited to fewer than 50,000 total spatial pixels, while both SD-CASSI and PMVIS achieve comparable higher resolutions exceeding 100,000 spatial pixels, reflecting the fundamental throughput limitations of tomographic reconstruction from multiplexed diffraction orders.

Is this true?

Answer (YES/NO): NO